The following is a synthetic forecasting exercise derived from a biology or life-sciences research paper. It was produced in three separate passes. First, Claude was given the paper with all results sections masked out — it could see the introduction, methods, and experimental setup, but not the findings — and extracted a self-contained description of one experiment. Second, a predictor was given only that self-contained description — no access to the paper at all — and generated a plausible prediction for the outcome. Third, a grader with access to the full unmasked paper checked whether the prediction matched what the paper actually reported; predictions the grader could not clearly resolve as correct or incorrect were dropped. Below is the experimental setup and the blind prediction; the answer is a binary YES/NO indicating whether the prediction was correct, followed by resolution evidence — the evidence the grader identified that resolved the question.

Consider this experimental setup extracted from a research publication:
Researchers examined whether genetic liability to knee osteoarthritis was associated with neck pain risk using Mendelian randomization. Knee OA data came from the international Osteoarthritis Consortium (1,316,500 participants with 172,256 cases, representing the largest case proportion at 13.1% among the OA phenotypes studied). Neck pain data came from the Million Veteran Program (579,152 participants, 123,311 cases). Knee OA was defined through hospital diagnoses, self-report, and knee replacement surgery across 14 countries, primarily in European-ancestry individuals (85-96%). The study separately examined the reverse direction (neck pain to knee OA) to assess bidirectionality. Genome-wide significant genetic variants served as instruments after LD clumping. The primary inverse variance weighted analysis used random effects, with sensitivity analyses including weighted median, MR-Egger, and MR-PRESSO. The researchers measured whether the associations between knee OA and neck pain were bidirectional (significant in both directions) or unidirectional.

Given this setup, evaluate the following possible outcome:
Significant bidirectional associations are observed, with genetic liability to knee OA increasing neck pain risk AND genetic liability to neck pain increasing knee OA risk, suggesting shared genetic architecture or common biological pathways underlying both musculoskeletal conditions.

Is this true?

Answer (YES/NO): YES